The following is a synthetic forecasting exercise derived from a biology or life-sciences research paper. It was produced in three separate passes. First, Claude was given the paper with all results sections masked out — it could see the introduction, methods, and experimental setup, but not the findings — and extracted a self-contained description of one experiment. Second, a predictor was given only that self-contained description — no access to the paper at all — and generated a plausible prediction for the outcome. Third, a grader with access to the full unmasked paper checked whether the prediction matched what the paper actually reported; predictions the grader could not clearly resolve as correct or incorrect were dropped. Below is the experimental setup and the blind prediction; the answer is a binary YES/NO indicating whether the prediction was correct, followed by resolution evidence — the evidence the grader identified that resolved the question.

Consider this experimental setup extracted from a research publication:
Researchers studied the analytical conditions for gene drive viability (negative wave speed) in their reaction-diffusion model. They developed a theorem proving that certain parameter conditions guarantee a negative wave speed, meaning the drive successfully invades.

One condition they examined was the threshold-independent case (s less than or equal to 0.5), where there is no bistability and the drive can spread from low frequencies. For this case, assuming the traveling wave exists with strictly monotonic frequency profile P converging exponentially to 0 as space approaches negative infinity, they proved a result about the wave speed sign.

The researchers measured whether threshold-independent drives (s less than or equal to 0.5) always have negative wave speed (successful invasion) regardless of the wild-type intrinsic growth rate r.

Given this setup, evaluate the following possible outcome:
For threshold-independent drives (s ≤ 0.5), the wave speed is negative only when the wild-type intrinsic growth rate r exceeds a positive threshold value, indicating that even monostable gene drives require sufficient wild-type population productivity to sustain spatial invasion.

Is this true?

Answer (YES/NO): NO